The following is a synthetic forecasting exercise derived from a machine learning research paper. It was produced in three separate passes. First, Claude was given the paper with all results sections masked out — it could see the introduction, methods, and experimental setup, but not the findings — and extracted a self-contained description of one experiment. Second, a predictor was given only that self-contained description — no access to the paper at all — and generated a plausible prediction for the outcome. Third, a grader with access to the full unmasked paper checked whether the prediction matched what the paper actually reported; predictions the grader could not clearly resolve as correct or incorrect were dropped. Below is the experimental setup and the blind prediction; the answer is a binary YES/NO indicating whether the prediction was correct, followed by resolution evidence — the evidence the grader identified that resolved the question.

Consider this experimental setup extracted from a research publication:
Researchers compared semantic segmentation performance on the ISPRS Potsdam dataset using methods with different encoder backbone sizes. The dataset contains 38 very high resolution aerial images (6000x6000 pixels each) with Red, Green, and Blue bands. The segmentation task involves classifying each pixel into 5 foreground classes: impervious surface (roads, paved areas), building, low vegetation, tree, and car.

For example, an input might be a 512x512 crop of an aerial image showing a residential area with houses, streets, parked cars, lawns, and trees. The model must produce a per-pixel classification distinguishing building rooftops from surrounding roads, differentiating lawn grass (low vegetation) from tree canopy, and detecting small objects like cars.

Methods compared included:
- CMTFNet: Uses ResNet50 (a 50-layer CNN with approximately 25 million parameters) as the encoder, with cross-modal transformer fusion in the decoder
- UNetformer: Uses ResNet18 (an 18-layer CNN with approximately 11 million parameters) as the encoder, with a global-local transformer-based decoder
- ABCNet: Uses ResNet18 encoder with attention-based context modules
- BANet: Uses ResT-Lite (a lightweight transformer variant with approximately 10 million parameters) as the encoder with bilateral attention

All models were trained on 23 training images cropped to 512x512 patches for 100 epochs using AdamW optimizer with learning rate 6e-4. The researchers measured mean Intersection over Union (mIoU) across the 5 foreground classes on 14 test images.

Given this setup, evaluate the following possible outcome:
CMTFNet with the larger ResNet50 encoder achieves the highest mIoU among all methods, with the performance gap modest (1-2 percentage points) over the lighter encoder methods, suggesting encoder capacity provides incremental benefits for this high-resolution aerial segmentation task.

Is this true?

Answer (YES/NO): NO